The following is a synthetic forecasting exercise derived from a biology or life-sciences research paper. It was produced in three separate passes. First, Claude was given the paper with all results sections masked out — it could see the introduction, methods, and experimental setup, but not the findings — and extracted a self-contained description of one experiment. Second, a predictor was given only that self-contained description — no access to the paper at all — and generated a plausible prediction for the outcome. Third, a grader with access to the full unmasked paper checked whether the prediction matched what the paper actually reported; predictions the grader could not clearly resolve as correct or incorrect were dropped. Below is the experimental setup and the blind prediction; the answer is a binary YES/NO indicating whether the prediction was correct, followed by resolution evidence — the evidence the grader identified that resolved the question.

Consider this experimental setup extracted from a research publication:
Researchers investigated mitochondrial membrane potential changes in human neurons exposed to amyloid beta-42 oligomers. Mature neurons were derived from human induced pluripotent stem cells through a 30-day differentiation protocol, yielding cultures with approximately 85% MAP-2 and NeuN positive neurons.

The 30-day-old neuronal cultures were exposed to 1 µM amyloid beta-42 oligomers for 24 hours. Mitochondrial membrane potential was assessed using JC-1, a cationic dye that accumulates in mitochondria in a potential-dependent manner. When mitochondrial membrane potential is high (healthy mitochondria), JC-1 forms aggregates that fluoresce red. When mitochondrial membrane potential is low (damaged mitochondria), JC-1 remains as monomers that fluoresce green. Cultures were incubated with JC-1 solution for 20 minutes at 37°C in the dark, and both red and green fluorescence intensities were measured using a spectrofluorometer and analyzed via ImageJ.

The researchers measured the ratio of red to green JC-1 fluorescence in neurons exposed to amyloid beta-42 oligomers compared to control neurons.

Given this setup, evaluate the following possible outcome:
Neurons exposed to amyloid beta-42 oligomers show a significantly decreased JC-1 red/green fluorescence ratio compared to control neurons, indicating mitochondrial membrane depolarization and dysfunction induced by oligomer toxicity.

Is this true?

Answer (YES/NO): YES